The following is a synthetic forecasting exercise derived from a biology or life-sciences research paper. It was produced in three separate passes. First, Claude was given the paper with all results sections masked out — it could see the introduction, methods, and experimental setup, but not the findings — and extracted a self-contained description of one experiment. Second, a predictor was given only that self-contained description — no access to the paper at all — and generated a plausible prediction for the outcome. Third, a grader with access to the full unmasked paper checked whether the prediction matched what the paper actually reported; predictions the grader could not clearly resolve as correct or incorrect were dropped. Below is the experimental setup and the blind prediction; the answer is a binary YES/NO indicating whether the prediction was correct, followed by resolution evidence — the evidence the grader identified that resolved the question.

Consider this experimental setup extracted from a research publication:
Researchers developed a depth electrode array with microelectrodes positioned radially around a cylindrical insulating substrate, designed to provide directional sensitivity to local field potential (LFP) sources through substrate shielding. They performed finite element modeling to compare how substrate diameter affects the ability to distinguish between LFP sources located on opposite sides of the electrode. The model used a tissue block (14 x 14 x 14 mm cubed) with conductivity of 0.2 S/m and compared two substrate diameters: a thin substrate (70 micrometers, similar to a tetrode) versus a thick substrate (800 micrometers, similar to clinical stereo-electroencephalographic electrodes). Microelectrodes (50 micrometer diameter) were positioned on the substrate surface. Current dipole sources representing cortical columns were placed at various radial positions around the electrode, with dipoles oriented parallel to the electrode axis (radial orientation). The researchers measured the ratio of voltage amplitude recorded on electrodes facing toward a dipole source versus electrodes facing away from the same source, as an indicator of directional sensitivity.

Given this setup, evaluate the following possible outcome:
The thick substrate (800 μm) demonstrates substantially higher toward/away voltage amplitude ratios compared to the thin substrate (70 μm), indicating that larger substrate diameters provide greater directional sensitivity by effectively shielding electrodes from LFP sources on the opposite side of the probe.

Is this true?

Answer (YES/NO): YES